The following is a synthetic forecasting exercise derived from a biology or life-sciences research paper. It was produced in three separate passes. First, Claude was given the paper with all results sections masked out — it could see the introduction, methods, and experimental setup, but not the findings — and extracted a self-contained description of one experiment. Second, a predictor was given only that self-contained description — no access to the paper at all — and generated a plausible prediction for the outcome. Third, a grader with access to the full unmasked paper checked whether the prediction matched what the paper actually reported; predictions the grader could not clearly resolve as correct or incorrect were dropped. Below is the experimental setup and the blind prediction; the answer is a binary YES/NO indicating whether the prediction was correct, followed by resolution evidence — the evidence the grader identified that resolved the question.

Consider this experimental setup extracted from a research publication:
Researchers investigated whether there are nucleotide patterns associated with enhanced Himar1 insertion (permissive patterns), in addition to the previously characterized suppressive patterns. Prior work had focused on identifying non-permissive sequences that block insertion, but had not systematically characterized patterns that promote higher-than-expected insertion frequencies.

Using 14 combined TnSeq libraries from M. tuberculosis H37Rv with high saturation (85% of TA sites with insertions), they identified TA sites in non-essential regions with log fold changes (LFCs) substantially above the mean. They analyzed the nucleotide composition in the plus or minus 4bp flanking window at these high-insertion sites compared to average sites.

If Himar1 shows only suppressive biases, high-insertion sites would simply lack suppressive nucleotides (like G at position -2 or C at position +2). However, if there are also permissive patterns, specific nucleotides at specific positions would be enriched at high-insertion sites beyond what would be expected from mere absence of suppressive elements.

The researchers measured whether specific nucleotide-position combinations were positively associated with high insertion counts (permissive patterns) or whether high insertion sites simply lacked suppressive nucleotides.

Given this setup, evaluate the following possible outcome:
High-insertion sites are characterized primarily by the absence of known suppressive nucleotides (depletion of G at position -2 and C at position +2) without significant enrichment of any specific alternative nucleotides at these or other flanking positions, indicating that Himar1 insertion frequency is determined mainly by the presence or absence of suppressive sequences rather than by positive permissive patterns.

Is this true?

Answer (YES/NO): NO